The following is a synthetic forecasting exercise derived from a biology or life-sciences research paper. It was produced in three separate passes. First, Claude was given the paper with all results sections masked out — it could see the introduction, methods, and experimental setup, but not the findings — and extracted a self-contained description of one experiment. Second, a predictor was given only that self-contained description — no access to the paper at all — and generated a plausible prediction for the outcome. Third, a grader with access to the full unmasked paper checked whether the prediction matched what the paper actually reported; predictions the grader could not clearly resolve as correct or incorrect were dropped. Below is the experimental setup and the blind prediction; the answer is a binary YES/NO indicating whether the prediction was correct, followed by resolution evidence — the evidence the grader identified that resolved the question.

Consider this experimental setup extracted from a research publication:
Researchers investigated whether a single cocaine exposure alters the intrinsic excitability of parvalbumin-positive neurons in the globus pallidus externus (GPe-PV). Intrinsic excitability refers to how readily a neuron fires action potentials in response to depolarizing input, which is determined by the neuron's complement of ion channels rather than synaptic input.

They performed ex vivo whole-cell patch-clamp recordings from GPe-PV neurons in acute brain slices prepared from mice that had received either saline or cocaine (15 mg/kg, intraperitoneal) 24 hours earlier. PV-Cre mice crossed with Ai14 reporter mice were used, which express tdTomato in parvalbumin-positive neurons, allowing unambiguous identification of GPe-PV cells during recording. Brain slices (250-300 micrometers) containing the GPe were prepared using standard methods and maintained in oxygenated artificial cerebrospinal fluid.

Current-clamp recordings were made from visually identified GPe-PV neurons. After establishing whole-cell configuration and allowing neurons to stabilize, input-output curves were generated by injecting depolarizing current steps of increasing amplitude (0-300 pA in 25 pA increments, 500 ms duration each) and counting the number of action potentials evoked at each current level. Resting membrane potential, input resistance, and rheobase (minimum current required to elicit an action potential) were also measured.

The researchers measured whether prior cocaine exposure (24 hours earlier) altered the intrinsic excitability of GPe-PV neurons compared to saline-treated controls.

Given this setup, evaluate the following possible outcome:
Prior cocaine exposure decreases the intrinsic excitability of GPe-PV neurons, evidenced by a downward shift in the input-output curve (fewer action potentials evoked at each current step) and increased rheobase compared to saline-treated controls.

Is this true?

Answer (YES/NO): NO